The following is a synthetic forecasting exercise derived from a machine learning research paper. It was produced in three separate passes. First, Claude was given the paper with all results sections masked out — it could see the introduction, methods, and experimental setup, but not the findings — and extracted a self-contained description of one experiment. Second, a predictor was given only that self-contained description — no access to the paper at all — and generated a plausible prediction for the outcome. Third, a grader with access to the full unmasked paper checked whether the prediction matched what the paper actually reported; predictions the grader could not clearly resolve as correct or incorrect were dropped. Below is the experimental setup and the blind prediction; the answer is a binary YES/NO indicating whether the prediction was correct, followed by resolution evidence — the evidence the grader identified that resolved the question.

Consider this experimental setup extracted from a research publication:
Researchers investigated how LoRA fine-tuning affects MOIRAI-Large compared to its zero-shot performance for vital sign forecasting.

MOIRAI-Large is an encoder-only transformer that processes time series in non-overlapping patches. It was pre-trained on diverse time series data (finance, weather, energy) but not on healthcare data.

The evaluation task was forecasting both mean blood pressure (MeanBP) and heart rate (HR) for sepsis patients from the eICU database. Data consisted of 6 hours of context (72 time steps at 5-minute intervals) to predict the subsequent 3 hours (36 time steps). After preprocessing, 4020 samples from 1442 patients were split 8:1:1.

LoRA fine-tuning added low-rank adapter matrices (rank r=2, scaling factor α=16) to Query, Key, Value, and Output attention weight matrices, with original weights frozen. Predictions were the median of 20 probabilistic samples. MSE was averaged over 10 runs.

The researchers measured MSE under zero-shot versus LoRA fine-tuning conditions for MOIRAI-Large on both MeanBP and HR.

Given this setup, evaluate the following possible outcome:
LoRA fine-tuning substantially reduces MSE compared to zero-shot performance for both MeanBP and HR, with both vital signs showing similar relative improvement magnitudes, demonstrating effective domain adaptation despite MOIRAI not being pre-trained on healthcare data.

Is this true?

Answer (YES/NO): NO